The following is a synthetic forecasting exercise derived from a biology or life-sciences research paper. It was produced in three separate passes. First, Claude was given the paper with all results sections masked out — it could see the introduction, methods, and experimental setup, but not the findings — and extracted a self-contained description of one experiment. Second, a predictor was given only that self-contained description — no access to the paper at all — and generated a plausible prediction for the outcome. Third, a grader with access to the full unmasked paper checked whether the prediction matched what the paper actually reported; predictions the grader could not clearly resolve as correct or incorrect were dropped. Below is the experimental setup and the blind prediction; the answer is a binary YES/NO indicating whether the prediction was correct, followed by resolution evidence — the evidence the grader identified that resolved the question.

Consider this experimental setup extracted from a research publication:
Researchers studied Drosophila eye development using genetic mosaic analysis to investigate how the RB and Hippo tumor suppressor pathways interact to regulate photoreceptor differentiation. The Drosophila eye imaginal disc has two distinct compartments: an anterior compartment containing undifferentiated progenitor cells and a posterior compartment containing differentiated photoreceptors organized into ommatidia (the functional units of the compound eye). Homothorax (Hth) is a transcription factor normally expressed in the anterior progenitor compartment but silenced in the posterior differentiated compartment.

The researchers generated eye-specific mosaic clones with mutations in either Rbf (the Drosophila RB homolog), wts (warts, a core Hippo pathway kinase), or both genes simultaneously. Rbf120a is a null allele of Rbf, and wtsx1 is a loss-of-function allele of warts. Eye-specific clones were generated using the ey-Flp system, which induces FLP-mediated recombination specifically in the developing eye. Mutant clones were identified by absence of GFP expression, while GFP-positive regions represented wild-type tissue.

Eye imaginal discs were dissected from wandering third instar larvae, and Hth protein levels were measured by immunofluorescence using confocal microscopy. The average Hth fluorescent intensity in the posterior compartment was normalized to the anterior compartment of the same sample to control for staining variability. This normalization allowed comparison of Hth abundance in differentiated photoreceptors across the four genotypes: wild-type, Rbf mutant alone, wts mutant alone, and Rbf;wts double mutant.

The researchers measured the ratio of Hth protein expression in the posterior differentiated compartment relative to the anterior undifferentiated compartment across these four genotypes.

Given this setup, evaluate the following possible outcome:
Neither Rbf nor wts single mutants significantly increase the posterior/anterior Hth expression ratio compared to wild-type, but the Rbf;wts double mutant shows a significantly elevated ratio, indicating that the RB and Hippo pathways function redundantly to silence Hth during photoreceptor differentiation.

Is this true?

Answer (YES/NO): YES